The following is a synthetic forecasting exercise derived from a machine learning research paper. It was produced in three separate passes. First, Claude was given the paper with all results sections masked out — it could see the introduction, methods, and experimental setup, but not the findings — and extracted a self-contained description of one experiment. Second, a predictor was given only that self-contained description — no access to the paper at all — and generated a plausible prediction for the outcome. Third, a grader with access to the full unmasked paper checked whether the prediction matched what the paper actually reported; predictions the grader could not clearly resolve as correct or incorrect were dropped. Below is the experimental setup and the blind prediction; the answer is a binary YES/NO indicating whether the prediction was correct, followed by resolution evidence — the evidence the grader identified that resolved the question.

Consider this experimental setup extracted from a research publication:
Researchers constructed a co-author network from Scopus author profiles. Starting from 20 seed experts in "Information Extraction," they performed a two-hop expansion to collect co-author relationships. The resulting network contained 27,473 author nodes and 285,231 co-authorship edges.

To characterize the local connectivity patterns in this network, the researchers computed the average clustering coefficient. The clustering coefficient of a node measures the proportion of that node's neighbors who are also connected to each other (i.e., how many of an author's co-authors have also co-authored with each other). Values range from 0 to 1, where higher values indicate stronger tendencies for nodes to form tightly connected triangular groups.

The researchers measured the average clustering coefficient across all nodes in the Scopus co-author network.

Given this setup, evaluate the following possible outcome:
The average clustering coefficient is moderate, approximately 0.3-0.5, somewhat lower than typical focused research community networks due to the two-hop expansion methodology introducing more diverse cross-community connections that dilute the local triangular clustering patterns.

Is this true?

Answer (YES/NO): NO